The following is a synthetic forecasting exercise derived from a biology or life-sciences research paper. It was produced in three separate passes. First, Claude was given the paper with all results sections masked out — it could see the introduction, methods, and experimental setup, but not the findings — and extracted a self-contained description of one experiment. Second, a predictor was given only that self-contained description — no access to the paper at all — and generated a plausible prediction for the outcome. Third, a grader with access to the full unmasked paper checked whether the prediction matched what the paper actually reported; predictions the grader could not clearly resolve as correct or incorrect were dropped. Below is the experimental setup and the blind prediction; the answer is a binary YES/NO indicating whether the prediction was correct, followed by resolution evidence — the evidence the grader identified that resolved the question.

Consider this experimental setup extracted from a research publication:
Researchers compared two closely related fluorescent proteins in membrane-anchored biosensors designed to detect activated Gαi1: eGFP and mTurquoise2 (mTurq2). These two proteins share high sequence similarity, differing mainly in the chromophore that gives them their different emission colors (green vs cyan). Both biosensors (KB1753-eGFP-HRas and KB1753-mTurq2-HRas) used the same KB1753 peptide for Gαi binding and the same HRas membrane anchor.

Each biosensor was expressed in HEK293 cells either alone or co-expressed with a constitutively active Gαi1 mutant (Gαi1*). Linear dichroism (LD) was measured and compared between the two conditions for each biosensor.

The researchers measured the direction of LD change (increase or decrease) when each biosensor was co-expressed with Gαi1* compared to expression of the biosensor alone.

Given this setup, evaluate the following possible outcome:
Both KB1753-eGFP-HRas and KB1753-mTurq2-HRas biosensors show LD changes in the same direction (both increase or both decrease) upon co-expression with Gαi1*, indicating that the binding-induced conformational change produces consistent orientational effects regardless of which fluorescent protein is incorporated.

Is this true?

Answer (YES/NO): NO